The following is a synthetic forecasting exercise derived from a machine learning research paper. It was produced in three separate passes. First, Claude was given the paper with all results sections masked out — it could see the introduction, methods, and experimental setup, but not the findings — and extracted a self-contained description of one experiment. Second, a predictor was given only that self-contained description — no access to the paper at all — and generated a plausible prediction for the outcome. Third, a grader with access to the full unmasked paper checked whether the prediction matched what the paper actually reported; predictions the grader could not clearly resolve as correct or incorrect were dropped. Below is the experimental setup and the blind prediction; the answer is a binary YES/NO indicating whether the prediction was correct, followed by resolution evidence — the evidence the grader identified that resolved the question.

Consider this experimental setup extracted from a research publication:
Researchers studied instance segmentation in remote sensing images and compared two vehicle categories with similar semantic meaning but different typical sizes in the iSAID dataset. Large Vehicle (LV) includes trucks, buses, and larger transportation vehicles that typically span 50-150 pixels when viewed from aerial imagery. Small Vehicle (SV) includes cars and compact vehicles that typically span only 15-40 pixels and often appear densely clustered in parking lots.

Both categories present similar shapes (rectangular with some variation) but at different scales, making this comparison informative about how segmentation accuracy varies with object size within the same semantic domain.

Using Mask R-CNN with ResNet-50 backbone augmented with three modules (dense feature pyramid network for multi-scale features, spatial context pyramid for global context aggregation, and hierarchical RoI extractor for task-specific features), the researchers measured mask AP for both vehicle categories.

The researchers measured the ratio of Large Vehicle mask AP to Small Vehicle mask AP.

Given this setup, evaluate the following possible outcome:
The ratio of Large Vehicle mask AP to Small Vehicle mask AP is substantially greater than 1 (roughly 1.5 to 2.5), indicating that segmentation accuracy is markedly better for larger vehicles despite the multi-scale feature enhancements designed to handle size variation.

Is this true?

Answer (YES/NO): YES